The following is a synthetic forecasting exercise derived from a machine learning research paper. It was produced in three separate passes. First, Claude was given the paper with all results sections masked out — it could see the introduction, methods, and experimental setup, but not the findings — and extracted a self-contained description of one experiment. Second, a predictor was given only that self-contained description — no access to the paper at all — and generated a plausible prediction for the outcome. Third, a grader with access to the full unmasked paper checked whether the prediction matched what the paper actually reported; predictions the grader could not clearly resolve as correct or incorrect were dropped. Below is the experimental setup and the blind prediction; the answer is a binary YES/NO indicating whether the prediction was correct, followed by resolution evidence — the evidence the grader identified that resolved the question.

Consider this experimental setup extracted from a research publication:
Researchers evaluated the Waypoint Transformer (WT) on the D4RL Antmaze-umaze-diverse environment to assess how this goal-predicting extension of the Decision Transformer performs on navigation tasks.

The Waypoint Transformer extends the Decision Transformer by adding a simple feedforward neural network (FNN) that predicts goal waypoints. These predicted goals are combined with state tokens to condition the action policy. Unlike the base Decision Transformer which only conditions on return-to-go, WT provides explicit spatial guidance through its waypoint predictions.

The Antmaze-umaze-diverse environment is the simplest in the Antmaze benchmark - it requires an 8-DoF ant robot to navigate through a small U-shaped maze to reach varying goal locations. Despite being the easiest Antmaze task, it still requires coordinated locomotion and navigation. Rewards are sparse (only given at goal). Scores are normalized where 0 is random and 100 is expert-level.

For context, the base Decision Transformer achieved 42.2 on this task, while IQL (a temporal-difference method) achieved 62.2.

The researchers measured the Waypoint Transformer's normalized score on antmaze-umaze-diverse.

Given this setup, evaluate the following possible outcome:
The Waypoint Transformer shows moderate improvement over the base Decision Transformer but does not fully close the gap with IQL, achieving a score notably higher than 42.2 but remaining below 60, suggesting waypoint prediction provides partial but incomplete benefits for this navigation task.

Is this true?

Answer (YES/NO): NO